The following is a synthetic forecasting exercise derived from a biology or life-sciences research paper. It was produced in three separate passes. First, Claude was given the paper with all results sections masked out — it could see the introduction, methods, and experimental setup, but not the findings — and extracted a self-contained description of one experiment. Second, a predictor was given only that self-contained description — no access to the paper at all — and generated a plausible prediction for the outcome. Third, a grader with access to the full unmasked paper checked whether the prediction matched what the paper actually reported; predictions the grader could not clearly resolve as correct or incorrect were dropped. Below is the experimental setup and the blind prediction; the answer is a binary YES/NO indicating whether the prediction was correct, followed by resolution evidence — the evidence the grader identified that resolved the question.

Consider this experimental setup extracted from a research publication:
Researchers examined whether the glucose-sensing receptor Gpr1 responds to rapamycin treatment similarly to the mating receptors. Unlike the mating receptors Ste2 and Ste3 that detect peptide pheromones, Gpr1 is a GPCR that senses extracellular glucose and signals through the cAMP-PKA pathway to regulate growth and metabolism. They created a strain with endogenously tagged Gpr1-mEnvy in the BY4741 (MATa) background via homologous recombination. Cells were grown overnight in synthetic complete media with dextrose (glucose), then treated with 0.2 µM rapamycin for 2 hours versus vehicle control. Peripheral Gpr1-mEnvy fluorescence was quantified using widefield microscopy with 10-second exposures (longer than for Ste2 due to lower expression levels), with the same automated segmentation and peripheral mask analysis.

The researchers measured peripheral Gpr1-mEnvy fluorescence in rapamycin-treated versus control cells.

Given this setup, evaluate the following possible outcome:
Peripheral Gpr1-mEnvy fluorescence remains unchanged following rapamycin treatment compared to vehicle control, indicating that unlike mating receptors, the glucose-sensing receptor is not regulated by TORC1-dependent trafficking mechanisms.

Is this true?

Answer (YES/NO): NO